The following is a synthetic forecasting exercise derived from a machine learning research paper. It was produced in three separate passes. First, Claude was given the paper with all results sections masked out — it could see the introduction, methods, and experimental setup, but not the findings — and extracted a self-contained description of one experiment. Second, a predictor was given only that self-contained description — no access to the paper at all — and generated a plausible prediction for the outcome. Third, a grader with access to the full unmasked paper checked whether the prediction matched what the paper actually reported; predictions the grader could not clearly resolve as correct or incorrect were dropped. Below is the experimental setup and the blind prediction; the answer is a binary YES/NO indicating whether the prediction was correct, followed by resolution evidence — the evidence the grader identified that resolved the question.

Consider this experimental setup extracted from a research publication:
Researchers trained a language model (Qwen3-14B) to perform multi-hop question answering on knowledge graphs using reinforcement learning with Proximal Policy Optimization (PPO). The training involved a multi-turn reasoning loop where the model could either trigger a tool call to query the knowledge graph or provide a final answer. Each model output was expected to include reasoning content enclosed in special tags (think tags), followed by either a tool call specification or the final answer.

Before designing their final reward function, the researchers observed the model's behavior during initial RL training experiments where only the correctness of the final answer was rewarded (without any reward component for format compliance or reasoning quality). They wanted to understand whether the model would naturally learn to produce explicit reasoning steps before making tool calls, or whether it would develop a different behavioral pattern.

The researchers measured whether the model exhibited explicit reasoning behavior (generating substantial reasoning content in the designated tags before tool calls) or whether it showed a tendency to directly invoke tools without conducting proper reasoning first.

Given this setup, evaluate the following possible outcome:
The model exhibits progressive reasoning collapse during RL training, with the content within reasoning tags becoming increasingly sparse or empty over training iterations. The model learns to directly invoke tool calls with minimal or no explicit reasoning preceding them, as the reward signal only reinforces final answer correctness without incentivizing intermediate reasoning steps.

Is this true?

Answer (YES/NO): YES